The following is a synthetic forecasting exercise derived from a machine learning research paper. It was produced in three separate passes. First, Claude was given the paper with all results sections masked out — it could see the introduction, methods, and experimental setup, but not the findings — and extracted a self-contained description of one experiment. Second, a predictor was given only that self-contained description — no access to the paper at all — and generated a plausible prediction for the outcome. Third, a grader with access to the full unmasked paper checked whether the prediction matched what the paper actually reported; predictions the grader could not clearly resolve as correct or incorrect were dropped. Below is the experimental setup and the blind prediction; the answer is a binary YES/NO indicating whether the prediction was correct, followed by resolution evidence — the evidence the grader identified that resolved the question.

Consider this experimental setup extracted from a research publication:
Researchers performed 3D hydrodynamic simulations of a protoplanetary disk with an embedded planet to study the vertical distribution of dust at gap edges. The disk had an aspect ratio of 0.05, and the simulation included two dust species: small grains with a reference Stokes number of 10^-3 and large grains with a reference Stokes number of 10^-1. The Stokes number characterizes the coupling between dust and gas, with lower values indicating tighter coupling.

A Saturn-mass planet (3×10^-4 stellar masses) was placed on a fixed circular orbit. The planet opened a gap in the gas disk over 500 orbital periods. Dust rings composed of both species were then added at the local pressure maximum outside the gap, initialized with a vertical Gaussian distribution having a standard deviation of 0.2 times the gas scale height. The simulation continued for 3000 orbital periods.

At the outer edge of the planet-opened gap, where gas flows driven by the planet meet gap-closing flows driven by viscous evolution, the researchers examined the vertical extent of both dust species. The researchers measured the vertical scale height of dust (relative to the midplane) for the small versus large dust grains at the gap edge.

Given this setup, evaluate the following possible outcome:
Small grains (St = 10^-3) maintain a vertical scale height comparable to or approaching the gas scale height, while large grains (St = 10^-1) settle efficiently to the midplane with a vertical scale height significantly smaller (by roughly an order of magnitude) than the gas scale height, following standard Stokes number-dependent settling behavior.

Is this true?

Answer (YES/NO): NO